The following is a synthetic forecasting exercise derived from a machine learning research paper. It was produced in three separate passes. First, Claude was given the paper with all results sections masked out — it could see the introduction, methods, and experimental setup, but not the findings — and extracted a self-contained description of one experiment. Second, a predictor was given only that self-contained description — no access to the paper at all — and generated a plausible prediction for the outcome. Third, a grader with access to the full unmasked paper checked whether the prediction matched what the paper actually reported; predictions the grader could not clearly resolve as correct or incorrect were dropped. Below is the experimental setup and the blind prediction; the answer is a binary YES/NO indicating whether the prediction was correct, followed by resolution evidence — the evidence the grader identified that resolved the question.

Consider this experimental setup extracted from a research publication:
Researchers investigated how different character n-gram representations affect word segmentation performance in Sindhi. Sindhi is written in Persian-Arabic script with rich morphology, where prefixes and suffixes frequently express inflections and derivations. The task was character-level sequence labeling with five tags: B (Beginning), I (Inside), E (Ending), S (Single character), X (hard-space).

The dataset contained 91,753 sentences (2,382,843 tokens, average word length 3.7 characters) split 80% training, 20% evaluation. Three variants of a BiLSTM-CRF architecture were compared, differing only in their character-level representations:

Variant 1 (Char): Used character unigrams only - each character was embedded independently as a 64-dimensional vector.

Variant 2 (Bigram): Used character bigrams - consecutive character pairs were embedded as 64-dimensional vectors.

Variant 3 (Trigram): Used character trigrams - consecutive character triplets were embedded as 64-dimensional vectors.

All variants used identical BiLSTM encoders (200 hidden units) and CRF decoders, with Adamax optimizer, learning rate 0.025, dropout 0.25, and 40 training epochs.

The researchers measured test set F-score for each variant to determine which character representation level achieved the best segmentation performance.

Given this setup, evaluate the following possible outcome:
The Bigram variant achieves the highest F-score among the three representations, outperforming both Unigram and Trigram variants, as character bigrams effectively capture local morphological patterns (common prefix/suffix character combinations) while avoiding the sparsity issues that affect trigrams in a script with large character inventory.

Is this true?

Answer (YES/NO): NO